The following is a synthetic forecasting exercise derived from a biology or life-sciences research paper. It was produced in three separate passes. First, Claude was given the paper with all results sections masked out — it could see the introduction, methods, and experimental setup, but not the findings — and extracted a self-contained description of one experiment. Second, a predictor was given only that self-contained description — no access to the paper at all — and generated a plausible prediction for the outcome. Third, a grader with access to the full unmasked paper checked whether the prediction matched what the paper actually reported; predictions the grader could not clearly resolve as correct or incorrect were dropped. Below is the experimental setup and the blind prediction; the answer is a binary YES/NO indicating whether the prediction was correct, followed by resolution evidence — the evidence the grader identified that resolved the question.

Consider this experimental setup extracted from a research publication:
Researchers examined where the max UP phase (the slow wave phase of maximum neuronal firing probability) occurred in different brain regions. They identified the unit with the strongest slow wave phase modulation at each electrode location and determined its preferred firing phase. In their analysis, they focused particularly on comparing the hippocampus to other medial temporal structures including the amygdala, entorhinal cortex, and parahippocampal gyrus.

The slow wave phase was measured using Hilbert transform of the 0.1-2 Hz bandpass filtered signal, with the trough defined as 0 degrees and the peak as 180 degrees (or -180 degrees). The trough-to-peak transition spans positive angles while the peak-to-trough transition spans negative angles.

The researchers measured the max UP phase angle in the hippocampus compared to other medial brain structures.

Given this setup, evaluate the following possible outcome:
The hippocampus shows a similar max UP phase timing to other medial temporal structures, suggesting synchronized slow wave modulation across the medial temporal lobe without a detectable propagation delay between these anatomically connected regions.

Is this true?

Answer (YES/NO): NO